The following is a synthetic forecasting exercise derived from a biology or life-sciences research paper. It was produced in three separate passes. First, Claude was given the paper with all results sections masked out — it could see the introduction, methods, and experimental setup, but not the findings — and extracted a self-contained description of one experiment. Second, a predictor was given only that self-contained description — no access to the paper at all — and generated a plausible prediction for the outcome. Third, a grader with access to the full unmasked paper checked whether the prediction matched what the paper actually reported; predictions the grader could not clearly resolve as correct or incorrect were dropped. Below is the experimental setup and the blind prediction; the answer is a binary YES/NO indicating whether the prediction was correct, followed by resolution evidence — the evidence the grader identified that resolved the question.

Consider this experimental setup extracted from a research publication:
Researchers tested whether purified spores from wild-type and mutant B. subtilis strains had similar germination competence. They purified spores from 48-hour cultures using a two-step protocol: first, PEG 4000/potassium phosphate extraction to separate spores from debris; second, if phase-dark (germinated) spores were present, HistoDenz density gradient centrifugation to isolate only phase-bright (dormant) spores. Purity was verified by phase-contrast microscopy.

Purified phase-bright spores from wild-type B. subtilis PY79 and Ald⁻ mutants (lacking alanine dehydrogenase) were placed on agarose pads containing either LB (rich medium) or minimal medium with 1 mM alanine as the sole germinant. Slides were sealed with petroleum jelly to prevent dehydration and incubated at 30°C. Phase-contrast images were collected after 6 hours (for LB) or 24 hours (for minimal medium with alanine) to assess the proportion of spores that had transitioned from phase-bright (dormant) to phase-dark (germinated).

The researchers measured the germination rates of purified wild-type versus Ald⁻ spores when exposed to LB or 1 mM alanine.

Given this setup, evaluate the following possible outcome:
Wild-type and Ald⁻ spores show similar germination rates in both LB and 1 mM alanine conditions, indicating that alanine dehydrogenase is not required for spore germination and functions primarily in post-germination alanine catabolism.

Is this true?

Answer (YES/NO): YES